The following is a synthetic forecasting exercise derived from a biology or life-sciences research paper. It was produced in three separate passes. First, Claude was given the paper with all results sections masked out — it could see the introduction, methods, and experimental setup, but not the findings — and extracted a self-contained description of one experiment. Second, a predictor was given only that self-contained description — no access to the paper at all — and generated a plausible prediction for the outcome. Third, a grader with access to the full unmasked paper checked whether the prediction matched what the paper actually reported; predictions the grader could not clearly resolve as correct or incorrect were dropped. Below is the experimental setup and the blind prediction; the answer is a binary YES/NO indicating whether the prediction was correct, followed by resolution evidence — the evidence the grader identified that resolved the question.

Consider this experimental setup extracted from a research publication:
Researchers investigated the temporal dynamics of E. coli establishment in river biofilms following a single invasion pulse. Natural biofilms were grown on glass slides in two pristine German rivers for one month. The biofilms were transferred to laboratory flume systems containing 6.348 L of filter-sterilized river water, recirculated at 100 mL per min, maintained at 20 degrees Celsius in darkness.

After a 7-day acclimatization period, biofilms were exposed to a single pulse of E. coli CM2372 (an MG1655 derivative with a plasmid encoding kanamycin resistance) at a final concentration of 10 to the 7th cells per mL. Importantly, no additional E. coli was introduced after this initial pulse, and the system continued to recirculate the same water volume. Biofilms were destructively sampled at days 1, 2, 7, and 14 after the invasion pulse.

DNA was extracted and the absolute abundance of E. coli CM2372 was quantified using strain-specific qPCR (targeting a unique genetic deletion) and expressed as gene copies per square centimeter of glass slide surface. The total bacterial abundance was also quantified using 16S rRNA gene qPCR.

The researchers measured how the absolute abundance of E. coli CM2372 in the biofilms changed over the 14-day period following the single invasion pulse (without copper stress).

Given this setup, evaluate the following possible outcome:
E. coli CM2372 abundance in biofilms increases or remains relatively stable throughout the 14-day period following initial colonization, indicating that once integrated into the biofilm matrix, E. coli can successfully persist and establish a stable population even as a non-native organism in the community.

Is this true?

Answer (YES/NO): NO